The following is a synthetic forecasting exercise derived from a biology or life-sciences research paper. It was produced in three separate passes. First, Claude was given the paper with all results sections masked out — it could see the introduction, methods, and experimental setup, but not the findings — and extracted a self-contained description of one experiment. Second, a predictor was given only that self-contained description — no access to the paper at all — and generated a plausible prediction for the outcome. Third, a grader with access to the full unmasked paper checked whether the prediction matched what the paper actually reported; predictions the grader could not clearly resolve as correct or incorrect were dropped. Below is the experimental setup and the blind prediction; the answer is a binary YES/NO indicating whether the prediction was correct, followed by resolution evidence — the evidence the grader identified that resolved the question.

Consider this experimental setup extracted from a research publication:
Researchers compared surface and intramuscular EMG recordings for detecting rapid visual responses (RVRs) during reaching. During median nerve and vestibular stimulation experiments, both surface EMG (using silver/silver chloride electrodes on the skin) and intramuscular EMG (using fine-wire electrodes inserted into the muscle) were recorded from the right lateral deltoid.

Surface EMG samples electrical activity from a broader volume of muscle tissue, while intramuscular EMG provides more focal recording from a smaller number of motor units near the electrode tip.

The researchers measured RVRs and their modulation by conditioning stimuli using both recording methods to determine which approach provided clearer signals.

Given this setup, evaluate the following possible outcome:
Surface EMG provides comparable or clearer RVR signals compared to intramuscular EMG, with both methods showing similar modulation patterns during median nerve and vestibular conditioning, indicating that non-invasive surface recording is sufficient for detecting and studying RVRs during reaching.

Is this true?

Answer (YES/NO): YES